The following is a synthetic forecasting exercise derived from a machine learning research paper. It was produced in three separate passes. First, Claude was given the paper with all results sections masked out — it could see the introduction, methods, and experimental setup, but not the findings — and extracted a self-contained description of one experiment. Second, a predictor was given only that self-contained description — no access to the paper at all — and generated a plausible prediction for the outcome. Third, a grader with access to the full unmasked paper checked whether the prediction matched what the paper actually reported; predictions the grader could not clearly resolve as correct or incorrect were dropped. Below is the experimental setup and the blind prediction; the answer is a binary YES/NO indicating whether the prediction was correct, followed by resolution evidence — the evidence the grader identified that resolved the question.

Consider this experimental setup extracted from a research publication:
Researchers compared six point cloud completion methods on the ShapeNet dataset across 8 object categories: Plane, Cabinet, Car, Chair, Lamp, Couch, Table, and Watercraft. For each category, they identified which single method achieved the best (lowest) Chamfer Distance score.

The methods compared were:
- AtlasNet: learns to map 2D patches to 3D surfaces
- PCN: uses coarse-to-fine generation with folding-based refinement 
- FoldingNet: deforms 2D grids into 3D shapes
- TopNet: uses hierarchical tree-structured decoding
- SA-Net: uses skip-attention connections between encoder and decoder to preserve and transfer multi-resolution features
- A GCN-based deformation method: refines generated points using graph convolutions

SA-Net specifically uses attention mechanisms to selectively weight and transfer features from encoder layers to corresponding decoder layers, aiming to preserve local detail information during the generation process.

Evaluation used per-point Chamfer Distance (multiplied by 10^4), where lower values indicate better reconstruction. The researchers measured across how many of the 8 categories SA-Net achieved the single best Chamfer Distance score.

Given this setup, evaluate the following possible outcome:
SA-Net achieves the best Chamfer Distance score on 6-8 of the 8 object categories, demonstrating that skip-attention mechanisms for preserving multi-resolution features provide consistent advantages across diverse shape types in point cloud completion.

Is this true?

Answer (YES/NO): NO